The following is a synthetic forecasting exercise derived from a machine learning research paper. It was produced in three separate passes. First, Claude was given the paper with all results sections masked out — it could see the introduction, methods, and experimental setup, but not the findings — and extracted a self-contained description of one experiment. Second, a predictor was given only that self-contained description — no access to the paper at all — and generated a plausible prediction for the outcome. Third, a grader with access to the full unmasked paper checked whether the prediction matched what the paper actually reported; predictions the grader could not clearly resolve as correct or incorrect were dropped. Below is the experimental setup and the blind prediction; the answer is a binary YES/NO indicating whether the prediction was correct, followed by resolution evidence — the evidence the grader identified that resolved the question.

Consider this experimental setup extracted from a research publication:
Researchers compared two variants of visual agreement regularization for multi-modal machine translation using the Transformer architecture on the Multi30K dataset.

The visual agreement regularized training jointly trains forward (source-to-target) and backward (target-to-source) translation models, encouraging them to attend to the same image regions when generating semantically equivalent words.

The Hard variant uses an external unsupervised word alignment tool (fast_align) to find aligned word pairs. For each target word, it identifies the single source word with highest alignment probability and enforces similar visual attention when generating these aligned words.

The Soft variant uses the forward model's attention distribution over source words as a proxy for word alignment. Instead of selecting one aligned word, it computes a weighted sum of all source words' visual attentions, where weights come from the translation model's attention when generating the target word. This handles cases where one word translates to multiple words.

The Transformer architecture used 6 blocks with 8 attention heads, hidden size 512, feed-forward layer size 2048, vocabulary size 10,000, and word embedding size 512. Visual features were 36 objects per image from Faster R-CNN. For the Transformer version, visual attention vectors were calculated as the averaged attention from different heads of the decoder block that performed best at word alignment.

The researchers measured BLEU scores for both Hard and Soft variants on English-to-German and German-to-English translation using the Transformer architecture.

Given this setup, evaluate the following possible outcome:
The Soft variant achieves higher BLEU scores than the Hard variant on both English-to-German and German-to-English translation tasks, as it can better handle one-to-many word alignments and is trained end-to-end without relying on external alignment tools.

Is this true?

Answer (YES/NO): NO